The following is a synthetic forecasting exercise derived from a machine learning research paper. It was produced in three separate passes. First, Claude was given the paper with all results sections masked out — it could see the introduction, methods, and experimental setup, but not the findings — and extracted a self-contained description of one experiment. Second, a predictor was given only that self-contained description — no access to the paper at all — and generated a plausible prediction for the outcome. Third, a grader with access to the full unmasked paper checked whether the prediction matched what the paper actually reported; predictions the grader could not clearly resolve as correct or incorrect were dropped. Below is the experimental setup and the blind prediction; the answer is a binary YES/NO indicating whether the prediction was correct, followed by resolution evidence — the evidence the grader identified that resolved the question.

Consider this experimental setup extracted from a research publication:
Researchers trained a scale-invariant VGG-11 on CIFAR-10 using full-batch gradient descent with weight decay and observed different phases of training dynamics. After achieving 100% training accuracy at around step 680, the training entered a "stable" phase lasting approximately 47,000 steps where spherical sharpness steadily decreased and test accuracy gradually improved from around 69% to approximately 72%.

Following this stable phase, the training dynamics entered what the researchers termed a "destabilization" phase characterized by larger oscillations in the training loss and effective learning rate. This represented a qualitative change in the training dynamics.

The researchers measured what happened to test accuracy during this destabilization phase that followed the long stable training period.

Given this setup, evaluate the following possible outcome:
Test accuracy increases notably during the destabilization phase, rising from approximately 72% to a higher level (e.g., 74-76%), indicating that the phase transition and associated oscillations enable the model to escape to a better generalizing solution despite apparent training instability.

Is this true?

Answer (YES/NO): YES